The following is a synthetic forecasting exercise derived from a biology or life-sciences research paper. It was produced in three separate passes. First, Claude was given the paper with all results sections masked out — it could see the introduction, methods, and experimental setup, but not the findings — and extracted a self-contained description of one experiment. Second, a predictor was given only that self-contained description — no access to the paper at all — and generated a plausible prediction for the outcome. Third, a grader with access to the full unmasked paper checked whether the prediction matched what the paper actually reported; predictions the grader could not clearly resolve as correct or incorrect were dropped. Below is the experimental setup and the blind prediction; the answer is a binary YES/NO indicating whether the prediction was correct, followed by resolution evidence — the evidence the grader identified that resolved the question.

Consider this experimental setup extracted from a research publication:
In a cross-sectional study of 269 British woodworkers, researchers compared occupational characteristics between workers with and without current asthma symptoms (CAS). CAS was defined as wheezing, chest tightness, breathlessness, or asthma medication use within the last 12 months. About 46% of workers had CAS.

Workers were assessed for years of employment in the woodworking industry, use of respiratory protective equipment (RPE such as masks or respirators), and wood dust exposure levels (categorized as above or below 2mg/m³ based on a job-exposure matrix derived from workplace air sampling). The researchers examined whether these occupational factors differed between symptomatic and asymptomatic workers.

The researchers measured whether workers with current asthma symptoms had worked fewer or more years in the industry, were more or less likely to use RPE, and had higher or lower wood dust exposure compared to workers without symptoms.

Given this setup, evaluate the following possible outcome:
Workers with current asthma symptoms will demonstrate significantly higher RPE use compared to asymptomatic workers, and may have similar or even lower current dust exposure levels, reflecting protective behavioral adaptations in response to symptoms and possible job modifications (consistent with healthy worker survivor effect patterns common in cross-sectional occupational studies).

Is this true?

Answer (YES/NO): NO